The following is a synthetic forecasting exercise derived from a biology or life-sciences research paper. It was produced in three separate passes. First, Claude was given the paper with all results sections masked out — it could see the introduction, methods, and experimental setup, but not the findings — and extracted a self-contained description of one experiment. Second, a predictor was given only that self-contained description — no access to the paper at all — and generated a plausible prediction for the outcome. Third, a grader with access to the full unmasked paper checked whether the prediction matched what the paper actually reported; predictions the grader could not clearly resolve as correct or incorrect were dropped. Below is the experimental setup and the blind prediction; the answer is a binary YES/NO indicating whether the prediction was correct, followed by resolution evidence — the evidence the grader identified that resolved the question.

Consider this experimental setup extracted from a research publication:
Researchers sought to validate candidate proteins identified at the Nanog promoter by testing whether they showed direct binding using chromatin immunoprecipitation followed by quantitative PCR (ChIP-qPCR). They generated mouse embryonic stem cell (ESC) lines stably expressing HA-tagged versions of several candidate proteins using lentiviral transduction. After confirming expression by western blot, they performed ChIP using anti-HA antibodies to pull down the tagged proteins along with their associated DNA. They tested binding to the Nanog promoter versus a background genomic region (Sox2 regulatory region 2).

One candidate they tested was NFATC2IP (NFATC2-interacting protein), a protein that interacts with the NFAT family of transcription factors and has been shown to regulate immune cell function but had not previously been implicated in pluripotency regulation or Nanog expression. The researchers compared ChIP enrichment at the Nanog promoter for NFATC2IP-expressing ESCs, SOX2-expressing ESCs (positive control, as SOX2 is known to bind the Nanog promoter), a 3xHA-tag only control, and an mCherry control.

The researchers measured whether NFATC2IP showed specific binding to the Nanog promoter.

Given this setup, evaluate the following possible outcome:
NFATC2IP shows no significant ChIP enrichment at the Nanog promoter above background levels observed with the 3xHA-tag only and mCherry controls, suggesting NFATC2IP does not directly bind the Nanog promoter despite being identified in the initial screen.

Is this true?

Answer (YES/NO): NO